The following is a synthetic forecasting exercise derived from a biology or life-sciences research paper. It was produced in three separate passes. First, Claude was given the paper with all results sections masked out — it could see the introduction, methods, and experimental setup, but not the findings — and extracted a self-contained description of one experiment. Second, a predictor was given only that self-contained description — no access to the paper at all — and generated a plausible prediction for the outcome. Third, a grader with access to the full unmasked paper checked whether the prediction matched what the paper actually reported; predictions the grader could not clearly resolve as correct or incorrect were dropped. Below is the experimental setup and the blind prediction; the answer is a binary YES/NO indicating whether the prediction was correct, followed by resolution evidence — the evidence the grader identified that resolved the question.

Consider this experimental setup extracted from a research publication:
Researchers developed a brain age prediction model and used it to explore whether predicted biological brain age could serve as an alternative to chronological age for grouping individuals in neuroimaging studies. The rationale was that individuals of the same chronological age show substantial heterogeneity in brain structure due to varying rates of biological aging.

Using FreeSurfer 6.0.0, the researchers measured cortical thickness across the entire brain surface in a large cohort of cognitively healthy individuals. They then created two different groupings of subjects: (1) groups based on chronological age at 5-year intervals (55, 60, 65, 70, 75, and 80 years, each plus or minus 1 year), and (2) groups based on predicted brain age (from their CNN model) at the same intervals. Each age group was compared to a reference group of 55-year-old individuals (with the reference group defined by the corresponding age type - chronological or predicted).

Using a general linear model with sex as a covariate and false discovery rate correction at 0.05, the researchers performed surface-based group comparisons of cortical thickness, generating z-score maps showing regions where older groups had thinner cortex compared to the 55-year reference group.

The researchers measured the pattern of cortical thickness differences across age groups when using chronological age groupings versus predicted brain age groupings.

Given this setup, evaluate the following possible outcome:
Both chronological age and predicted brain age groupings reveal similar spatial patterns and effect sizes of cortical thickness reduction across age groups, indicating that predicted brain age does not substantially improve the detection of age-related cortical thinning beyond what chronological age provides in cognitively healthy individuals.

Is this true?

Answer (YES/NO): NO